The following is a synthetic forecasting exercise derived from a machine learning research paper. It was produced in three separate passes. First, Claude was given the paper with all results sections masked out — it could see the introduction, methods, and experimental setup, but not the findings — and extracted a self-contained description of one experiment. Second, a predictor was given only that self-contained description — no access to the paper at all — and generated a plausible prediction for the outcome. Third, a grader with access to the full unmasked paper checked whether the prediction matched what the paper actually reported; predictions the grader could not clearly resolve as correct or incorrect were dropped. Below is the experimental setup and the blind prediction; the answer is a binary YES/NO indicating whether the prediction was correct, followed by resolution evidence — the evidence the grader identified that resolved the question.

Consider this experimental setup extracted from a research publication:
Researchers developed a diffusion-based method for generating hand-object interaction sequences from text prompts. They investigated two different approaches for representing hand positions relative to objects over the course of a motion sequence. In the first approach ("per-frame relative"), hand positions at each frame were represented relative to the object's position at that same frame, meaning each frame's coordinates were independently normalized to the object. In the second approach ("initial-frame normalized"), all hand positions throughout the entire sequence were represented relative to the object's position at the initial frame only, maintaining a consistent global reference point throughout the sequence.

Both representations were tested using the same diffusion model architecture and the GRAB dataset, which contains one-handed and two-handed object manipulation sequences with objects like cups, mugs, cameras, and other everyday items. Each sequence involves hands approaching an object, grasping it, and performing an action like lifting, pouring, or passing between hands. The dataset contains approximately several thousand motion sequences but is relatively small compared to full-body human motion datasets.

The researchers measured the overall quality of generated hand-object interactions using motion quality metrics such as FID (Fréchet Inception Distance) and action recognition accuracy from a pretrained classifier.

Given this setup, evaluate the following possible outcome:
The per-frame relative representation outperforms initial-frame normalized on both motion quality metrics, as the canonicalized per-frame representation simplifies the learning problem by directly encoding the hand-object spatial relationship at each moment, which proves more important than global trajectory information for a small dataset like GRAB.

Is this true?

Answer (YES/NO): NO